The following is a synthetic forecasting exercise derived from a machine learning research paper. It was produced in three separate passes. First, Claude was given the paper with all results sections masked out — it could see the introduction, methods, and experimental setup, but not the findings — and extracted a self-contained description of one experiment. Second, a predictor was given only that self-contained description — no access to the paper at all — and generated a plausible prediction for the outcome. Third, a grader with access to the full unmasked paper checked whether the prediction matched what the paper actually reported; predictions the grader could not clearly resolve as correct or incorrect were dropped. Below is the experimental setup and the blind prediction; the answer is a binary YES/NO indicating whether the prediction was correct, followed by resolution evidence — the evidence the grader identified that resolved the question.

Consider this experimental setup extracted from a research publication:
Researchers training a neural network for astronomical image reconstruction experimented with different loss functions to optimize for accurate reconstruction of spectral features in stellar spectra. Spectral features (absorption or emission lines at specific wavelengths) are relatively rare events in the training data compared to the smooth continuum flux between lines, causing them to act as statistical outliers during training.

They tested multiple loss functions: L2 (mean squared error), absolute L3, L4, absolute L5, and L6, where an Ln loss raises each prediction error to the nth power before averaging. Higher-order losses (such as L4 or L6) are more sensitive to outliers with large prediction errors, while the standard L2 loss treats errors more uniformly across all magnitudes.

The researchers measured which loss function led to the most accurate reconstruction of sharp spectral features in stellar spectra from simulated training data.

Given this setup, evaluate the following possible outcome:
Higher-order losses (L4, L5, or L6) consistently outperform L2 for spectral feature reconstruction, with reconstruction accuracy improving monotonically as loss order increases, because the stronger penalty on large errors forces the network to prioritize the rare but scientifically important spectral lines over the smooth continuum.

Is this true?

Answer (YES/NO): NO